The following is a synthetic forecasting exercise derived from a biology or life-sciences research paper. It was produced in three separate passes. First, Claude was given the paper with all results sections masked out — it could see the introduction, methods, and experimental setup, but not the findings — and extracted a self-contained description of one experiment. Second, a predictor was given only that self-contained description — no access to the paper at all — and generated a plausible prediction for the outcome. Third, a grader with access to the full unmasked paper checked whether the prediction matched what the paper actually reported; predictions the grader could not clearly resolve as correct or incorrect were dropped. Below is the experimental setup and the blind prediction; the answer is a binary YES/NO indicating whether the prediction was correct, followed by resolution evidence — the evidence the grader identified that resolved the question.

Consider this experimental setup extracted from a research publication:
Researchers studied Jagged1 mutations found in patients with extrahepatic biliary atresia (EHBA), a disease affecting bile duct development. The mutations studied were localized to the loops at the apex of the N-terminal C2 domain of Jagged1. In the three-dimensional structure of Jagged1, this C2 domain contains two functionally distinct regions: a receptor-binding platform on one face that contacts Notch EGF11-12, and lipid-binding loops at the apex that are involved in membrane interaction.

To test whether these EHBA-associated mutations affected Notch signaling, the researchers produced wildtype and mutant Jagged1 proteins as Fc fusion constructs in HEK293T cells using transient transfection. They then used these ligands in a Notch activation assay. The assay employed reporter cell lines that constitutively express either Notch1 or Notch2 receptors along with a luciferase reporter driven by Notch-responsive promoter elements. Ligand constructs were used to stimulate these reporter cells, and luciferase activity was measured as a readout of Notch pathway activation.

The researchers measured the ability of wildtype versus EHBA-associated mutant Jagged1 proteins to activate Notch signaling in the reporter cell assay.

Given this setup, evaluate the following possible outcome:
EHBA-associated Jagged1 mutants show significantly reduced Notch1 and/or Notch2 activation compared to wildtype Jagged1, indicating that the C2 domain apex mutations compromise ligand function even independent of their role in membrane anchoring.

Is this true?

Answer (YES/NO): NO